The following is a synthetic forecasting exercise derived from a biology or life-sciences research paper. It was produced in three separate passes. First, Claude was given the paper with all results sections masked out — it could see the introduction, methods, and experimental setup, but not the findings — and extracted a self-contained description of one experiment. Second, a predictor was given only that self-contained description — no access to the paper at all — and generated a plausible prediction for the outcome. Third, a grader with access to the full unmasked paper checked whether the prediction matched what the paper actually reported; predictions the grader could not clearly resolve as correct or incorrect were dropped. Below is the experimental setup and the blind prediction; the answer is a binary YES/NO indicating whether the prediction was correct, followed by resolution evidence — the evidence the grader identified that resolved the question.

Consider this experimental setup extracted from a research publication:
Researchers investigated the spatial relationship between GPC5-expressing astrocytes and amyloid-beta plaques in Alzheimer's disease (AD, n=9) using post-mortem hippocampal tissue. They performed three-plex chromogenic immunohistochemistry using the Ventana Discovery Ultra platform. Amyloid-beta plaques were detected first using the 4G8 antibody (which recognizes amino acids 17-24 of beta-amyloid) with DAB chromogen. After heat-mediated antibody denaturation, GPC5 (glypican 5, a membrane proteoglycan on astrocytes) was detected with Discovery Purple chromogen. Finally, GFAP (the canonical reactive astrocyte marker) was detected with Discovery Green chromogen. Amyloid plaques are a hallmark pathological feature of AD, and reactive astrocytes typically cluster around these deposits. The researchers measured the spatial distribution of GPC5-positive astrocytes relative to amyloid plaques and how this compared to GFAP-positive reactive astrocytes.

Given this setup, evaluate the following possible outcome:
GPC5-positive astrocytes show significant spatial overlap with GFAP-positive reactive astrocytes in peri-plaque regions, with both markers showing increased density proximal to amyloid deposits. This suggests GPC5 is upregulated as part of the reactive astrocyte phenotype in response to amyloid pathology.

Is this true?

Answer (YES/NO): NO